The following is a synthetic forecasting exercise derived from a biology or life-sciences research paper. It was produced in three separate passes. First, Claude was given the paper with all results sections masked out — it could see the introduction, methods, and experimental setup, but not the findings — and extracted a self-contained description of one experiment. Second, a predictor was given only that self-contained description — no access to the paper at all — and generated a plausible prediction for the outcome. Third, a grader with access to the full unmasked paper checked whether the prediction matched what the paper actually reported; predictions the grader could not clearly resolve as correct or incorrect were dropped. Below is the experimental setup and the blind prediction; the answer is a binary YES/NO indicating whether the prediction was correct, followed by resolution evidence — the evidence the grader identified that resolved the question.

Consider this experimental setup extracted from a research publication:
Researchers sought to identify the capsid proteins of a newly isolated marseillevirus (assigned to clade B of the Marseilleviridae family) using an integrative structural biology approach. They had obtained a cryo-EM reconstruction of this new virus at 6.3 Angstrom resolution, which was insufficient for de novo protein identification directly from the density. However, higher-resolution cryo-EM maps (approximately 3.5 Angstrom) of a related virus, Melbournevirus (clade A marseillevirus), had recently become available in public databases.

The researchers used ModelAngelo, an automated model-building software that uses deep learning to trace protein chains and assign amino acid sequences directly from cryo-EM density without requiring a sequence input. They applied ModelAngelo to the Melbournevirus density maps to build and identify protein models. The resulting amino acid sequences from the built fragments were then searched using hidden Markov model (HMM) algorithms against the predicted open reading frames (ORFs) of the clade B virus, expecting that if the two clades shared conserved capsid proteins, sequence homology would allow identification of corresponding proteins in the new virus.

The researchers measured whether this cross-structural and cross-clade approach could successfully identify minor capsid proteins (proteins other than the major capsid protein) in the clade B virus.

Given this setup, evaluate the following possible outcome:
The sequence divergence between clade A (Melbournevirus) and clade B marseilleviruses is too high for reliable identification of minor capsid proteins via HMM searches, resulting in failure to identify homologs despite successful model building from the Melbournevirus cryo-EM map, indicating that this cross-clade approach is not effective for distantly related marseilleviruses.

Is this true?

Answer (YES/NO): NO